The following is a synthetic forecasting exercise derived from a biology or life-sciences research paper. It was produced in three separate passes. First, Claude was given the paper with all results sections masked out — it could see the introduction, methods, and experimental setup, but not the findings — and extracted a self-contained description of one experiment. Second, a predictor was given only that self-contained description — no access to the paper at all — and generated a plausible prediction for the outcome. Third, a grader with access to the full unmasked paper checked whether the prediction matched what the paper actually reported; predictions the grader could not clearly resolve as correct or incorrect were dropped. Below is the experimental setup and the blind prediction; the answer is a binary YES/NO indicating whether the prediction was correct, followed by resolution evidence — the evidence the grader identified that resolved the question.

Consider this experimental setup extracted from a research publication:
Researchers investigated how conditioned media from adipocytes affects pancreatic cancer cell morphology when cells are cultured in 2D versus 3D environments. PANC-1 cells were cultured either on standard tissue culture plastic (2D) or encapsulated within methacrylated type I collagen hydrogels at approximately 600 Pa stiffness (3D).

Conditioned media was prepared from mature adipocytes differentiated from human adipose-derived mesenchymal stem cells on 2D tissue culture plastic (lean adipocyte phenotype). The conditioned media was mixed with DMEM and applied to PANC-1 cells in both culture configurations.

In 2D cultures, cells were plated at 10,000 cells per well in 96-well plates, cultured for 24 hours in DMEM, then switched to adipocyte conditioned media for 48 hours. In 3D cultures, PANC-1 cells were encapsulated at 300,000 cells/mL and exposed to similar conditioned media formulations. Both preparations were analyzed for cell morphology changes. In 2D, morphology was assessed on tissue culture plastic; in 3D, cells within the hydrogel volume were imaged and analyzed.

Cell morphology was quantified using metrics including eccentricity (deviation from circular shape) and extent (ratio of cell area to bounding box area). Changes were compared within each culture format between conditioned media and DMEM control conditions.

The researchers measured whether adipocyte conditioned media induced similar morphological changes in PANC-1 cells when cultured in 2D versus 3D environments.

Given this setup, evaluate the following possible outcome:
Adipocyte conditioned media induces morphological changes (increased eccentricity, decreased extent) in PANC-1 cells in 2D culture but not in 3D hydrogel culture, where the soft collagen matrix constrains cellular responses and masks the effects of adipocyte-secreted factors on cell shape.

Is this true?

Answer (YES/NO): NO